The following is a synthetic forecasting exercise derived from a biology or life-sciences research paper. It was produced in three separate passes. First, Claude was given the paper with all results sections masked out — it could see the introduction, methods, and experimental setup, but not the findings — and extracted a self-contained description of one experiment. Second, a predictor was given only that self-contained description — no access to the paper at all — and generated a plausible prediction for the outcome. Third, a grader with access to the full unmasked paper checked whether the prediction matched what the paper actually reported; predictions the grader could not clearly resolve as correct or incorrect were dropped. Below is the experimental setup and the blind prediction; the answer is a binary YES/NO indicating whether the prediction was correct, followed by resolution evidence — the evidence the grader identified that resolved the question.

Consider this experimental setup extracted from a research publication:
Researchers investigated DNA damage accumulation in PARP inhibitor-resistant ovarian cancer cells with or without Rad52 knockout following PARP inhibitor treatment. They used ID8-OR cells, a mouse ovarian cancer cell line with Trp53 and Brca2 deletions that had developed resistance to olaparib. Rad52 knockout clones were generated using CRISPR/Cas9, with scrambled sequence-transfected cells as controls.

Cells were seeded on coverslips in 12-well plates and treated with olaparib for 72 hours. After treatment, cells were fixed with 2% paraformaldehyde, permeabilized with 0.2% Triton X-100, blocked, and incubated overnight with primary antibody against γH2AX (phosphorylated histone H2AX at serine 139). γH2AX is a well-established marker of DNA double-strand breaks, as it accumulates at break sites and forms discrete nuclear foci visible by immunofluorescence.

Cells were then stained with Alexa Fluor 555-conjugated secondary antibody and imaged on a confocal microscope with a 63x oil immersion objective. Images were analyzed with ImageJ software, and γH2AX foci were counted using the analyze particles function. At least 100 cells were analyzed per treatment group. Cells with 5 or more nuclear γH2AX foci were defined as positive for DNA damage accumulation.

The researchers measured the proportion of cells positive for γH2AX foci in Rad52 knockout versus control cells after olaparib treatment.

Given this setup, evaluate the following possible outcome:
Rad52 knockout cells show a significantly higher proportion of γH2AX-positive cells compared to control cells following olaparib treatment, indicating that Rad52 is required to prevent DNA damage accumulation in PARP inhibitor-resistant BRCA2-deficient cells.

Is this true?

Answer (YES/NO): YES